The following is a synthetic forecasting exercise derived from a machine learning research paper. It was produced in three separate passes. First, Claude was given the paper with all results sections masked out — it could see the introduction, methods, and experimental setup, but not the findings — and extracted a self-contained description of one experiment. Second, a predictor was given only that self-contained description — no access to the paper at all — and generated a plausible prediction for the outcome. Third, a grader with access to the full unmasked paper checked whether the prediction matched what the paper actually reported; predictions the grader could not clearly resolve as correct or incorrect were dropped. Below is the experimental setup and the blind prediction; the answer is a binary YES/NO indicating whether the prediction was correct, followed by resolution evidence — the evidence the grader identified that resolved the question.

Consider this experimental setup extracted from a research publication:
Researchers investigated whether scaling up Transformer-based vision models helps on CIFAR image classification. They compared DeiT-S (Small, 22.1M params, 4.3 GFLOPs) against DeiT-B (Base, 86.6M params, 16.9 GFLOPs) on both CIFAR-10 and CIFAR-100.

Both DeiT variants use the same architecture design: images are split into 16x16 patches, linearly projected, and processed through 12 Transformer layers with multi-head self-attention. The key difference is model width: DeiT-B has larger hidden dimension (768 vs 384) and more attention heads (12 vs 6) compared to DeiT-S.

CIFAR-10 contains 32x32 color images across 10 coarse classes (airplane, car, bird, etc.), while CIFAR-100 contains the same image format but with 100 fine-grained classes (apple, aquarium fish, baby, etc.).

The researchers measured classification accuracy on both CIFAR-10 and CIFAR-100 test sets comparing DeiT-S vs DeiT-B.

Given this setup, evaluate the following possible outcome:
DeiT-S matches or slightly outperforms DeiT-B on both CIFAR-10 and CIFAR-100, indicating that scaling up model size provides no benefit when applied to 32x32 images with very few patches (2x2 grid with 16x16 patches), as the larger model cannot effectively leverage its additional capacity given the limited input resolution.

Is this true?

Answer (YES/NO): NO